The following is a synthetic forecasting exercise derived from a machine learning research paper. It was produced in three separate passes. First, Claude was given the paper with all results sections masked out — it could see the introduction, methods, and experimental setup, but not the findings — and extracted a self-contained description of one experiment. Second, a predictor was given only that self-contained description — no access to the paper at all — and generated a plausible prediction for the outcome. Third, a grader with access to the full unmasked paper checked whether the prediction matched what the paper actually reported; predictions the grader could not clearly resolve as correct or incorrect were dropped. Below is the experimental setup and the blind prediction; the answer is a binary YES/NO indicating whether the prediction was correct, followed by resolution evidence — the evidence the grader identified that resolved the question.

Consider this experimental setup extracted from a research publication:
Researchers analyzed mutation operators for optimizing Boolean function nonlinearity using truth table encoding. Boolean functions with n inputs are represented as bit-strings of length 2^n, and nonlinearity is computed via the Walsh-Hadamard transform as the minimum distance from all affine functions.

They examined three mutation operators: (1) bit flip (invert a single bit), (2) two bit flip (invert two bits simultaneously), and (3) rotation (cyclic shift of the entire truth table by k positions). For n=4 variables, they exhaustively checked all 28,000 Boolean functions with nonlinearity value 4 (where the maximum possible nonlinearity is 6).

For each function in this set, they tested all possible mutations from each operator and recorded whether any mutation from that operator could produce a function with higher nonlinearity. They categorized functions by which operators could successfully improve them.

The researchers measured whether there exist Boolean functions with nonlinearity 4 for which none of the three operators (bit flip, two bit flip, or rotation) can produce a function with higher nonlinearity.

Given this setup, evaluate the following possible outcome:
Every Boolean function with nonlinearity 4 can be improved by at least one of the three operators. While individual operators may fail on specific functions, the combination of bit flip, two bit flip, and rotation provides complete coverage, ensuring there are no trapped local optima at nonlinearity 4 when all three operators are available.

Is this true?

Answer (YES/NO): NO